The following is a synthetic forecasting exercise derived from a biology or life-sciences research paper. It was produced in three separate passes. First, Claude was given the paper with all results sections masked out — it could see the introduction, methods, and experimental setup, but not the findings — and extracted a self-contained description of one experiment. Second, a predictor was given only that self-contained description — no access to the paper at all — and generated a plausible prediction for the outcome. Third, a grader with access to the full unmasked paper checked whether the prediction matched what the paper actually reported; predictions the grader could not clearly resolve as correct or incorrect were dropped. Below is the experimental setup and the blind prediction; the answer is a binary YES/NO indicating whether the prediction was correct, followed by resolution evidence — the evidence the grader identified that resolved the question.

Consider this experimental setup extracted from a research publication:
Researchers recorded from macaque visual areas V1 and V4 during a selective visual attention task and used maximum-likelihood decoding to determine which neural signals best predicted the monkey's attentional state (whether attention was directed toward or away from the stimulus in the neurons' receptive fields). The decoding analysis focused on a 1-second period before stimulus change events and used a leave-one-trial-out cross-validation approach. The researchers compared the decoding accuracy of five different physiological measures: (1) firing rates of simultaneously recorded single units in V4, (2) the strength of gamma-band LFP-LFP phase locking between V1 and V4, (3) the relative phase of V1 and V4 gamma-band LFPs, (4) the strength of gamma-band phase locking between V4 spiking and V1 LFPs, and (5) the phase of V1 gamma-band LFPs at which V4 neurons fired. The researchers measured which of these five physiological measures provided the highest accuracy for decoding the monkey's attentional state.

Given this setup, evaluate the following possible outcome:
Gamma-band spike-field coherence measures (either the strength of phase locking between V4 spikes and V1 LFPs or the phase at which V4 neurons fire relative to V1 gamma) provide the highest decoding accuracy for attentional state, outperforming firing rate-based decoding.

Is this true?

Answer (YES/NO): NO